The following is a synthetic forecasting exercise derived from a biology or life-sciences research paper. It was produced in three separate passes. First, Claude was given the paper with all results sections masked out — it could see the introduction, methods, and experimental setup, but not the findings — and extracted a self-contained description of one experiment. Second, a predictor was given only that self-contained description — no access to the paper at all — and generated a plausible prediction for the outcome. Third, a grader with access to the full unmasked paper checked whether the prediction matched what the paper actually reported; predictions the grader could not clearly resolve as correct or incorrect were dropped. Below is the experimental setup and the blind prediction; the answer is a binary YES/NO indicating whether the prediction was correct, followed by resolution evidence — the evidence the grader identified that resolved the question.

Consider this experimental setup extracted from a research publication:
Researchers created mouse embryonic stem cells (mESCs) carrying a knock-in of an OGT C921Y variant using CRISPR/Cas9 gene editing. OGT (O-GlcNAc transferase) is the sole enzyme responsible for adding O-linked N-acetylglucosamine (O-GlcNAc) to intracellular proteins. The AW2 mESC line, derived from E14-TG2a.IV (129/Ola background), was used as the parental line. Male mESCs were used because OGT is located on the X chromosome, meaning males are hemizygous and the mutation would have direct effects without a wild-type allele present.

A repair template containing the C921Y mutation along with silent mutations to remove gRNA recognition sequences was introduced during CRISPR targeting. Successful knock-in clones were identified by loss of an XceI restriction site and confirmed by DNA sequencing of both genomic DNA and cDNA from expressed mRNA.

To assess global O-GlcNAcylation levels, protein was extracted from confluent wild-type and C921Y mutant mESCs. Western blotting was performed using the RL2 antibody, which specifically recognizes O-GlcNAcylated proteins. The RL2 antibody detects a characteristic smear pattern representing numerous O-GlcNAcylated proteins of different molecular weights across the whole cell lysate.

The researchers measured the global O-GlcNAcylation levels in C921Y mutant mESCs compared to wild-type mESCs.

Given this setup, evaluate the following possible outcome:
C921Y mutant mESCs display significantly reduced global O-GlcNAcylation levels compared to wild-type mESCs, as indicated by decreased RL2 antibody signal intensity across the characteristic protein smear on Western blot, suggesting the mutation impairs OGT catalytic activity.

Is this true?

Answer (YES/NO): YES